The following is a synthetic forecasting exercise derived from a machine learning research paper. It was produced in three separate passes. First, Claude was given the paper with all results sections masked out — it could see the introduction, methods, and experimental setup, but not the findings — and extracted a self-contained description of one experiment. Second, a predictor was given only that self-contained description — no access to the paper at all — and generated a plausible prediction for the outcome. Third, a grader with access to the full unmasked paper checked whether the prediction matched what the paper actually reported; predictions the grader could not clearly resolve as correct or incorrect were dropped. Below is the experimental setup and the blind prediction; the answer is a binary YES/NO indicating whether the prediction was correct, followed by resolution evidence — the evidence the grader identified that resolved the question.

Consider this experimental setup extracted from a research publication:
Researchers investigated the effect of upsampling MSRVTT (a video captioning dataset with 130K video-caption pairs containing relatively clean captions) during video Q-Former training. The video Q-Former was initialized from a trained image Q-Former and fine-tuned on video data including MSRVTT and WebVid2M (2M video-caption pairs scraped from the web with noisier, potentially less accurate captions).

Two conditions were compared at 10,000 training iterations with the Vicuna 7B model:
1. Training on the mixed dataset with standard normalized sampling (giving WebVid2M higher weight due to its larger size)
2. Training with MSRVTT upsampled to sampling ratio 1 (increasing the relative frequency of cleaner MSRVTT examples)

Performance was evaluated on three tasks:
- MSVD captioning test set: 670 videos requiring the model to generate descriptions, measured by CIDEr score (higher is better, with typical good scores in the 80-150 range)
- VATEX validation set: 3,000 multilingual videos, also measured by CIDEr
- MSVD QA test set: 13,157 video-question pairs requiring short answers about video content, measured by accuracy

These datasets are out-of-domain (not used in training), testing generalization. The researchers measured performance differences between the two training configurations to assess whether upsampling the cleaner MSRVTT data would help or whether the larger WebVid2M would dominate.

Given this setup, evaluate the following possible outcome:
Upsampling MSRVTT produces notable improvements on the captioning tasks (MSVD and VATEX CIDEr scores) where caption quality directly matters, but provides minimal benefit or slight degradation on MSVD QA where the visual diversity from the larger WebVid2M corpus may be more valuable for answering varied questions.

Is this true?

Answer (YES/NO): NO